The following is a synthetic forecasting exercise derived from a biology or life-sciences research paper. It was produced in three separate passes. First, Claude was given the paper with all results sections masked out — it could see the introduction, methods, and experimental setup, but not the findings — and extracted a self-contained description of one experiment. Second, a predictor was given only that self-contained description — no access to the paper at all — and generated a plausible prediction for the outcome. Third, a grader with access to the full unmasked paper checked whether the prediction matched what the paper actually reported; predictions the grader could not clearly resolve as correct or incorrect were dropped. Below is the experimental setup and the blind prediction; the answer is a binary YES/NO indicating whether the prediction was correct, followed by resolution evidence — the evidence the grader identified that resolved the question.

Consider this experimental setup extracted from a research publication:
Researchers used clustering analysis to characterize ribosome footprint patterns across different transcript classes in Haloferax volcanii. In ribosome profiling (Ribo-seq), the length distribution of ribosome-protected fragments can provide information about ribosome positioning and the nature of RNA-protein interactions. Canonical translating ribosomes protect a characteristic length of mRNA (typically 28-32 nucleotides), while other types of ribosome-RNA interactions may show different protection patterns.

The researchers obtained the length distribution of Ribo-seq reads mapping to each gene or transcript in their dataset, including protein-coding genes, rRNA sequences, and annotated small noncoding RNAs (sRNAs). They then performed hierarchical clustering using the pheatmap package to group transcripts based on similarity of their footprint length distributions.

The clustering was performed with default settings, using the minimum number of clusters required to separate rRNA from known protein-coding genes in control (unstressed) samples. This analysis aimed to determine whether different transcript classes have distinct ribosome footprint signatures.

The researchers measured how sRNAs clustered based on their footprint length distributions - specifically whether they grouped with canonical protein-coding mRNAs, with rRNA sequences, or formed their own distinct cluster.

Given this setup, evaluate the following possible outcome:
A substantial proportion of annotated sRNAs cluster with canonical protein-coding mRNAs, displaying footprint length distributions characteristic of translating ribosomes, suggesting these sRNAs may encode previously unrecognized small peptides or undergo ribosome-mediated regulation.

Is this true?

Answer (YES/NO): YES